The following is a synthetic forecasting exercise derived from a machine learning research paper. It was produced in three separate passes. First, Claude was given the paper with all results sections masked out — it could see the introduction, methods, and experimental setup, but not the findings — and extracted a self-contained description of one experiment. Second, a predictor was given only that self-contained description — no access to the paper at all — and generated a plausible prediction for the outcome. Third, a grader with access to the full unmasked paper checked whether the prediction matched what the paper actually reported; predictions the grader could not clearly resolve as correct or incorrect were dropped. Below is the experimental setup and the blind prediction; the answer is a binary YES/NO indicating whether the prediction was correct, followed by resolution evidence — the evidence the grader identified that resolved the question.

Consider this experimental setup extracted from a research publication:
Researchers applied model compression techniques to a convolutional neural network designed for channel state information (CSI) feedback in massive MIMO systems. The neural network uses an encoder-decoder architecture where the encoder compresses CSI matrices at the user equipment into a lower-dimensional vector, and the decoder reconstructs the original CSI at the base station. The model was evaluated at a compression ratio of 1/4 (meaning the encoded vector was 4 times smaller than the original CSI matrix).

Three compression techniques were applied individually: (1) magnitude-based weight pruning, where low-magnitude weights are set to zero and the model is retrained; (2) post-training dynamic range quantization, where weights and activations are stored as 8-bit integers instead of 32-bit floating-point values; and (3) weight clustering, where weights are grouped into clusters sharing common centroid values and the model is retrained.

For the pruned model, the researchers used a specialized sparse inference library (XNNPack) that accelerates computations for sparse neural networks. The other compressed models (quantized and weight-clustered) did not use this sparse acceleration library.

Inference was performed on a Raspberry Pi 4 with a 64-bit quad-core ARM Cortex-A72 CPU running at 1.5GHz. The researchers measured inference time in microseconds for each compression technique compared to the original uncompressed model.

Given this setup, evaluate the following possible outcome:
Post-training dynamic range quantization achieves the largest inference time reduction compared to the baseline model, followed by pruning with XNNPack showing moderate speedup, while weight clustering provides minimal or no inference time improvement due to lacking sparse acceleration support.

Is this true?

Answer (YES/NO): NO